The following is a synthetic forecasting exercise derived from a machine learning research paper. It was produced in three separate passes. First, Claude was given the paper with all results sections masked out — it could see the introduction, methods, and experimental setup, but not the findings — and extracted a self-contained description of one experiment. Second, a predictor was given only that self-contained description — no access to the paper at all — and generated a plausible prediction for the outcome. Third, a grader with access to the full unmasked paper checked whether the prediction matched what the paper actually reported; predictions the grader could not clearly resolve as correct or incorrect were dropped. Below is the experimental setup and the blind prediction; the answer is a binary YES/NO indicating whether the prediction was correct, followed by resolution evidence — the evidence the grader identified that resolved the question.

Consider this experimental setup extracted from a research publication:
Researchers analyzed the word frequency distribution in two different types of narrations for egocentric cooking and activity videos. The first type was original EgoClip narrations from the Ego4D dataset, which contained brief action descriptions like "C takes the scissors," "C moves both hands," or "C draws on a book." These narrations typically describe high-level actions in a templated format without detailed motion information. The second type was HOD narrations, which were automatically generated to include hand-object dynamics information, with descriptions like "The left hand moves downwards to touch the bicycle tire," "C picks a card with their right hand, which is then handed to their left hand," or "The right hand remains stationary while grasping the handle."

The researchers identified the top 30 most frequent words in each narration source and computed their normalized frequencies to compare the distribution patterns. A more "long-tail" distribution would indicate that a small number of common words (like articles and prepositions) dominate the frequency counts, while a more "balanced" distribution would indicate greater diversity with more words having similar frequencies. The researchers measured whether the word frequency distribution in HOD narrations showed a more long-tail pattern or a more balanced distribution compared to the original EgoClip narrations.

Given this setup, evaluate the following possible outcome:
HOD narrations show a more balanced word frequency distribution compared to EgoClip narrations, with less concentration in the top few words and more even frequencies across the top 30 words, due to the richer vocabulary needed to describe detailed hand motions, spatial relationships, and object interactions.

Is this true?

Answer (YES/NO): YES